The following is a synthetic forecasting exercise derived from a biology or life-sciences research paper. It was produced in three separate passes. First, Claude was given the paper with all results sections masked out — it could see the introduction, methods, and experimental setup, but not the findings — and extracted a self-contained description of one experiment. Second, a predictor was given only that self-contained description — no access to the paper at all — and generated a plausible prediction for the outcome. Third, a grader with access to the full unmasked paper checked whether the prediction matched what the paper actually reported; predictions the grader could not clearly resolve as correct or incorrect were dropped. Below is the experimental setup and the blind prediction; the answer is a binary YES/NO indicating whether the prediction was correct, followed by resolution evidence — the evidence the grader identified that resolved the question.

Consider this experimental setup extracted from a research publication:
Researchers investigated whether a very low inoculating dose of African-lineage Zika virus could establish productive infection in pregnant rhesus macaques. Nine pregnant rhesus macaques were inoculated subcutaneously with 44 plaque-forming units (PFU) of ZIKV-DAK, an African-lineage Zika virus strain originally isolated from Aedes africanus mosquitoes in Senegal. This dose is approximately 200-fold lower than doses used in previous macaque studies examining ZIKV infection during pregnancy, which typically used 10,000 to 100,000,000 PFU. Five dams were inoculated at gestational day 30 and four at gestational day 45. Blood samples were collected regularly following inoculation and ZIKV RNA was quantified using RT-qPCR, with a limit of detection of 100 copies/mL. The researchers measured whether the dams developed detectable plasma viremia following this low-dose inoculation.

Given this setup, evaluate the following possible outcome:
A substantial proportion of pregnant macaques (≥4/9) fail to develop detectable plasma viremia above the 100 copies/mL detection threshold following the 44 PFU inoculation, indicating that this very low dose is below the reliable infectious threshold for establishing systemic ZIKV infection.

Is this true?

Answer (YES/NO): NO